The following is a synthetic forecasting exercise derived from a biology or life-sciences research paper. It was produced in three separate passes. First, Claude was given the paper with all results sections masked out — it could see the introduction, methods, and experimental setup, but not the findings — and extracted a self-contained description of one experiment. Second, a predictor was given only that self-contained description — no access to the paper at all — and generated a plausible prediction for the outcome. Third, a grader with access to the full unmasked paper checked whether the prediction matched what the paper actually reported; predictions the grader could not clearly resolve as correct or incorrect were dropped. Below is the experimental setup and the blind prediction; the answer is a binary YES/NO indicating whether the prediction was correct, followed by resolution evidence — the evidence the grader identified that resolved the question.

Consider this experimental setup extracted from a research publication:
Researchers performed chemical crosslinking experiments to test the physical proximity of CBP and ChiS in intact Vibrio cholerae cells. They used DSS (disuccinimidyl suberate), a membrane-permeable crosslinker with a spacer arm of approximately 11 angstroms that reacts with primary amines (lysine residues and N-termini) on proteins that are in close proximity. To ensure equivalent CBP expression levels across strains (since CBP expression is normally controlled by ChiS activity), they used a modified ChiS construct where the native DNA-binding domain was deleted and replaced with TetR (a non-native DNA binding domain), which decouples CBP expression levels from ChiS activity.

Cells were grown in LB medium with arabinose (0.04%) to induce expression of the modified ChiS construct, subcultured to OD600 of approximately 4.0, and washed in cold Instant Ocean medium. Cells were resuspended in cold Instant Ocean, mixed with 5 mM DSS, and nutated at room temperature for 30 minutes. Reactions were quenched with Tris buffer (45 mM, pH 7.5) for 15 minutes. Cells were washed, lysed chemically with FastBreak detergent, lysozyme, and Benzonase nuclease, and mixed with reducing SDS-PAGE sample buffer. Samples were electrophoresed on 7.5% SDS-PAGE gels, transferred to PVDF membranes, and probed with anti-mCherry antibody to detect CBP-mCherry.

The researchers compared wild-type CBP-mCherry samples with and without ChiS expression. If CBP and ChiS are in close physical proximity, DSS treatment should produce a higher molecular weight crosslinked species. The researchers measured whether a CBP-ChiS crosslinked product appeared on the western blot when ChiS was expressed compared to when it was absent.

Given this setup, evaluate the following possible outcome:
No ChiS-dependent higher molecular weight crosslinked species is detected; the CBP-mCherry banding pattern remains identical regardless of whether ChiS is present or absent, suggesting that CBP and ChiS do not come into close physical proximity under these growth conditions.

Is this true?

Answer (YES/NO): NO